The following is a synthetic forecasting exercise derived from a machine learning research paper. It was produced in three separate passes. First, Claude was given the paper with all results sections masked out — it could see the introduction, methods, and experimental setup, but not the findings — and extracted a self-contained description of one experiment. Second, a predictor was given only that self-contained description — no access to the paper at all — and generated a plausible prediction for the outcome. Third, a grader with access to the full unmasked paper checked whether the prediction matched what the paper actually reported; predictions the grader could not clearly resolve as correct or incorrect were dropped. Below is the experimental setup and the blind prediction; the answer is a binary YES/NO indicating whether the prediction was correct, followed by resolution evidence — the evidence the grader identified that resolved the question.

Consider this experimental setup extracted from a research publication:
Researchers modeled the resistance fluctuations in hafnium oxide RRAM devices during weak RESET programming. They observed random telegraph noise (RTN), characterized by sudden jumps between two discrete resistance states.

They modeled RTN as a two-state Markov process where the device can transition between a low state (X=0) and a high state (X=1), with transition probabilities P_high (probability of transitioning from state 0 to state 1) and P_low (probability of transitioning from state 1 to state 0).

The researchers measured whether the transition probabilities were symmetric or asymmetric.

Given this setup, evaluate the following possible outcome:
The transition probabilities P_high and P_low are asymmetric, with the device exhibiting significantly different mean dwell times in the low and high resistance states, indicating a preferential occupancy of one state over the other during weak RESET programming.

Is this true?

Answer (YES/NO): YES